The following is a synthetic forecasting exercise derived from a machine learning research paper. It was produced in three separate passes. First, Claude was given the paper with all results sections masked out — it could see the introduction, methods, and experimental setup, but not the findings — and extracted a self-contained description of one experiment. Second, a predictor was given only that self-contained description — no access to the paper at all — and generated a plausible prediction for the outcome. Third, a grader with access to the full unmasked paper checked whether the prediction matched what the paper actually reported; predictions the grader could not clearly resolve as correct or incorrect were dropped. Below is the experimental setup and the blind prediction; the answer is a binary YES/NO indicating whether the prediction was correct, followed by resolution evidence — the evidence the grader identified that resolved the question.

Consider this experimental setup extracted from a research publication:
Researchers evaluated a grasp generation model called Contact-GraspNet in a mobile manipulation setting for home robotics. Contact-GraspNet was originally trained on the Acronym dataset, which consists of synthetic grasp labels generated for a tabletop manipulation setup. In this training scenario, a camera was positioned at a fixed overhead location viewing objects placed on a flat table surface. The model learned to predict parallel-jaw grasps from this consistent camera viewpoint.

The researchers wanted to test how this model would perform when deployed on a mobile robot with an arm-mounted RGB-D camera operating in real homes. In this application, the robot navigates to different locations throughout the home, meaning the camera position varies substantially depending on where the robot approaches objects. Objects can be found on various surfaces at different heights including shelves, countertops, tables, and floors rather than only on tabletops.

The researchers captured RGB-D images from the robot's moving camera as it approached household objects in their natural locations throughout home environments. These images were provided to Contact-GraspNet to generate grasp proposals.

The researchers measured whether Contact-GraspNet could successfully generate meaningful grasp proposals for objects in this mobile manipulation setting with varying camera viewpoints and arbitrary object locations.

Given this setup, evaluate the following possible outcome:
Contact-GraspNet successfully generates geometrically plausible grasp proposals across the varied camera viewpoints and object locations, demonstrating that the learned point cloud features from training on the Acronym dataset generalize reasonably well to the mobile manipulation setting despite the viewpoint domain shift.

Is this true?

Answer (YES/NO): NO